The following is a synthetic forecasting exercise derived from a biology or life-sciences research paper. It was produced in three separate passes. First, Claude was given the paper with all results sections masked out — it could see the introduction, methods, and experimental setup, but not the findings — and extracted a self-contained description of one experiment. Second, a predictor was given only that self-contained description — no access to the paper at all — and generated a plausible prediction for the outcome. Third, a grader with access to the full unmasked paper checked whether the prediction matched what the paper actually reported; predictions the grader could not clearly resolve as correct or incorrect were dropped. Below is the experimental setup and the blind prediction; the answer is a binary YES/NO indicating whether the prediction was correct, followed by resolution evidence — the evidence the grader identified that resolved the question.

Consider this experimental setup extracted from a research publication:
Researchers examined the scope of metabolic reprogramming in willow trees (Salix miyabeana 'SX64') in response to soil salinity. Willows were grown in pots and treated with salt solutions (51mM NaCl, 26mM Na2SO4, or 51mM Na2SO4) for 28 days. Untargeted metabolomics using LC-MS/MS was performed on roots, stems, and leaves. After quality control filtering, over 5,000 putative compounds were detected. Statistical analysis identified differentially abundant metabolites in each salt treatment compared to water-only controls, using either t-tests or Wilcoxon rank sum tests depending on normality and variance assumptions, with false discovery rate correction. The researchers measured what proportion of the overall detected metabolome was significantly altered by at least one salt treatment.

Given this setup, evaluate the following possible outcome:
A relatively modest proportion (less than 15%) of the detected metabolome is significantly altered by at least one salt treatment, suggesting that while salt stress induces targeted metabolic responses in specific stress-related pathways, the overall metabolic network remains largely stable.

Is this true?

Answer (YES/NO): NO